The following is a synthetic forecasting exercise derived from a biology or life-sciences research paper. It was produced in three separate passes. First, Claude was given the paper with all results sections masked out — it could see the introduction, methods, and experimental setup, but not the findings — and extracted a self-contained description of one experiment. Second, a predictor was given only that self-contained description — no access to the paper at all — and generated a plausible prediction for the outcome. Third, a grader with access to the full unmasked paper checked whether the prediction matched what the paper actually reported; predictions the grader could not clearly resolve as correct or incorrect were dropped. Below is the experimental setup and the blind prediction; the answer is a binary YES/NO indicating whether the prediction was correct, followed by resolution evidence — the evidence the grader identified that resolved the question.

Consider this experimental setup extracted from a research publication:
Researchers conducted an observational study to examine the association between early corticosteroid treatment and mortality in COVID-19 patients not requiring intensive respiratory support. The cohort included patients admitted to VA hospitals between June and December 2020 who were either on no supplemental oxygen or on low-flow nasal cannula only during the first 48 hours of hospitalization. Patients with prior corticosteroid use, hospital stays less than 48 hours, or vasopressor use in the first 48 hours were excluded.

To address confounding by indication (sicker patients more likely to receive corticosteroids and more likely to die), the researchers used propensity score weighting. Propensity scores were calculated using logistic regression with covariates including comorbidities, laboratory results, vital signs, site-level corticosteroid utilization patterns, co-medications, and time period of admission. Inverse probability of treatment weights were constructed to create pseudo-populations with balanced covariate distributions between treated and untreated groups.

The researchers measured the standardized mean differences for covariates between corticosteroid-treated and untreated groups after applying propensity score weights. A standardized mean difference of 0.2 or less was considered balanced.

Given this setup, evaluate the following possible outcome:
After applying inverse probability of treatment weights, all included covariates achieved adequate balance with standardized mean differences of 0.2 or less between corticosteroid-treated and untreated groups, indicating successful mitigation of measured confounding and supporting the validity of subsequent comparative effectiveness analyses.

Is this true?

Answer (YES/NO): YES